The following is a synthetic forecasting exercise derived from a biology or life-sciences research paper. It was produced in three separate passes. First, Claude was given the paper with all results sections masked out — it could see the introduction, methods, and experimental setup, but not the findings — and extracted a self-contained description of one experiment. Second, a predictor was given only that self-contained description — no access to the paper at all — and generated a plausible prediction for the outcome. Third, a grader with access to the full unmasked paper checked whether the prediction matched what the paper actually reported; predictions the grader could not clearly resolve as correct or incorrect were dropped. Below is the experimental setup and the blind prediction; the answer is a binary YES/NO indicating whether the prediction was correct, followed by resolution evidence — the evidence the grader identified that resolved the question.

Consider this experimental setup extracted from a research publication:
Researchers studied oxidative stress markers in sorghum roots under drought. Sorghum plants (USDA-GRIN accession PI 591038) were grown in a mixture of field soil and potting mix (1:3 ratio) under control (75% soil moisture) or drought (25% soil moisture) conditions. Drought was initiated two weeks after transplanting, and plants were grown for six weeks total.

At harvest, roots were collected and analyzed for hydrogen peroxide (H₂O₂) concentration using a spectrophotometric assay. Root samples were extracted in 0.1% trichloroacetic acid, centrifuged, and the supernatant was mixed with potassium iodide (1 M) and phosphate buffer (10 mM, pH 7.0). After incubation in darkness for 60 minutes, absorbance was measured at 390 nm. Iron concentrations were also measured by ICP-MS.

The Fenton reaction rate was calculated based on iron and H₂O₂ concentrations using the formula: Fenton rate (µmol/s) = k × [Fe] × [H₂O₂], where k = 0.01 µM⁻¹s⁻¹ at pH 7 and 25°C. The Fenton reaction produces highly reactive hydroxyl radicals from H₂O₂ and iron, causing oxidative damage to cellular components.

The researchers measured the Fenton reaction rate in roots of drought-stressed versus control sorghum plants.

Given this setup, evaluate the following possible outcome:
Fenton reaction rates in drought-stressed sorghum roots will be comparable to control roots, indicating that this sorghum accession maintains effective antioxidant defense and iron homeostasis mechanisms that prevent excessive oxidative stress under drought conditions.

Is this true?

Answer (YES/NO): NO